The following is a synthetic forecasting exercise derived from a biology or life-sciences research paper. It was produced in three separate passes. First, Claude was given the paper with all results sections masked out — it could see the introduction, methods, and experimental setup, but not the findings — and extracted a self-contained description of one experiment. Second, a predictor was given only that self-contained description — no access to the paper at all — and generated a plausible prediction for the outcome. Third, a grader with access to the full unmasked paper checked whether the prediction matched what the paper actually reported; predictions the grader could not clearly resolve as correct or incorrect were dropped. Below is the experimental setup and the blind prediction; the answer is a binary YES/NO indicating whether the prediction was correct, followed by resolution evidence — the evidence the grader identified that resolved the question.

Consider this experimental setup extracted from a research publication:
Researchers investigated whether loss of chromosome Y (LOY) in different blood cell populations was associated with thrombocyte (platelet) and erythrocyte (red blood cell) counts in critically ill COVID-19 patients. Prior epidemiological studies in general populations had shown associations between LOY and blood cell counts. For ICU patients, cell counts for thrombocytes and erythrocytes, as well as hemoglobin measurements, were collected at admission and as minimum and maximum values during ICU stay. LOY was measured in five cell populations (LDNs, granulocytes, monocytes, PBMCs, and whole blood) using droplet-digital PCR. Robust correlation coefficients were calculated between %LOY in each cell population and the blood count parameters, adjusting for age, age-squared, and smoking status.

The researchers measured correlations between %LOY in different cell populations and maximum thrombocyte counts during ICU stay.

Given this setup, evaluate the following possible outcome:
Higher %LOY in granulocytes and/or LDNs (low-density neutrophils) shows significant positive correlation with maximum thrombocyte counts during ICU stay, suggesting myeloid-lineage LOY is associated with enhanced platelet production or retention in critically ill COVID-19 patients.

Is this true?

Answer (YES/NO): YES